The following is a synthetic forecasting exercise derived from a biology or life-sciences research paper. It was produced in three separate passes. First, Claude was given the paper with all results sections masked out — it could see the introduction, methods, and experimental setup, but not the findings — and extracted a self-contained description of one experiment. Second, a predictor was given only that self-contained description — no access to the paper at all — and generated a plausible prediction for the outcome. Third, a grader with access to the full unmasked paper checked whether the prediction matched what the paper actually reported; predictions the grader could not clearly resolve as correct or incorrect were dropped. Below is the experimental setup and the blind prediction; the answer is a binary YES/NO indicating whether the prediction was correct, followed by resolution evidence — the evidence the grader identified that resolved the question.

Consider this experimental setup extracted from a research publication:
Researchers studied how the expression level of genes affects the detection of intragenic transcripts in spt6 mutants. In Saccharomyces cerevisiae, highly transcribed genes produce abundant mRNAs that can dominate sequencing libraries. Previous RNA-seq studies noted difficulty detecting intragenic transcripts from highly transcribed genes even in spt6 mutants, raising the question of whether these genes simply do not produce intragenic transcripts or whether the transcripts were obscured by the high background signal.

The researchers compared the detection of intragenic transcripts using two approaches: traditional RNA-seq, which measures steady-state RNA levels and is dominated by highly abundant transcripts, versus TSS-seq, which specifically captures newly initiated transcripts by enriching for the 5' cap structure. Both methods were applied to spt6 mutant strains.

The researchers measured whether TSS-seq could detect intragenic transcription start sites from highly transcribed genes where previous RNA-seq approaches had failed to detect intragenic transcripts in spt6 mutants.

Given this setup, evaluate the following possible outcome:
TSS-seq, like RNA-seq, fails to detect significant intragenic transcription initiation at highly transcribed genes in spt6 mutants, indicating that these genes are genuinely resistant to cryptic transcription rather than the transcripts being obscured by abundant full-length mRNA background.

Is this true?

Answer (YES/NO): NO